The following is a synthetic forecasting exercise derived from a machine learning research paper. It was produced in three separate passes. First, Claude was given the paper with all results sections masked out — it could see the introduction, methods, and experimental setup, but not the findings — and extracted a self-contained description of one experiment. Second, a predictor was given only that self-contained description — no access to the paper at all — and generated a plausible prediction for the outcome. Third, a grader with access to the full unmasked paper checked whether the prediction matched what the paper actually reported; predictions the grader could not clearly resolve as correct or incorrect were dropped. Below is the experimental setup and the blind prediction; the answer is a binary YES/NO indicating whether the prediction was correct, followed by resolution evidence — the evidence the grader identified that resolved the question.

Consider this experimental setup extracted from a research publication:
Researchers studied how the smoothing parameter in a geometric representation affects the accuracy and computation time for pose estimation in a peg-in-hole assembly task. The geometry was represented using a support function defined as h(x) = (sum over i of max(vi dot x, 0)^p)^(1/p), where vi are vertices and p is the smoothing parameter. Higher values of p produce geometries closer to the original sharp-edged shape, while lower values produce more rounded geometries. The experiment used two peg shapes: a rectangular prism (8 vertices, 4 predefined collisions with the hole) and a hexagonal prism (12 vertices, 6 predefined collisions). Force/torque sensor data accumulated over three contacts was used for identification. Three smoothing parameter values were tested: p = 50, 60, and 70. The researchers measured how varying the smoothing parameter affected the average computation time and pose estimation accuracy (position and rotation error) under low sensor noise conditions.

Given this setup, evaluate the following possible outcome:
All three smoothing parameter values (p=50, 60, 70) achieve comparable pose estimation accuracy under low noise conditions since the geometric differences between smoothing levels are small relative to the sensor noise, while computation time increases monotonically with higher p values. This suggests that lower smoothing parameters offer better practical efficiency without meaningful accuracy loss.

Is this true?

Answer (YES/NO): NO